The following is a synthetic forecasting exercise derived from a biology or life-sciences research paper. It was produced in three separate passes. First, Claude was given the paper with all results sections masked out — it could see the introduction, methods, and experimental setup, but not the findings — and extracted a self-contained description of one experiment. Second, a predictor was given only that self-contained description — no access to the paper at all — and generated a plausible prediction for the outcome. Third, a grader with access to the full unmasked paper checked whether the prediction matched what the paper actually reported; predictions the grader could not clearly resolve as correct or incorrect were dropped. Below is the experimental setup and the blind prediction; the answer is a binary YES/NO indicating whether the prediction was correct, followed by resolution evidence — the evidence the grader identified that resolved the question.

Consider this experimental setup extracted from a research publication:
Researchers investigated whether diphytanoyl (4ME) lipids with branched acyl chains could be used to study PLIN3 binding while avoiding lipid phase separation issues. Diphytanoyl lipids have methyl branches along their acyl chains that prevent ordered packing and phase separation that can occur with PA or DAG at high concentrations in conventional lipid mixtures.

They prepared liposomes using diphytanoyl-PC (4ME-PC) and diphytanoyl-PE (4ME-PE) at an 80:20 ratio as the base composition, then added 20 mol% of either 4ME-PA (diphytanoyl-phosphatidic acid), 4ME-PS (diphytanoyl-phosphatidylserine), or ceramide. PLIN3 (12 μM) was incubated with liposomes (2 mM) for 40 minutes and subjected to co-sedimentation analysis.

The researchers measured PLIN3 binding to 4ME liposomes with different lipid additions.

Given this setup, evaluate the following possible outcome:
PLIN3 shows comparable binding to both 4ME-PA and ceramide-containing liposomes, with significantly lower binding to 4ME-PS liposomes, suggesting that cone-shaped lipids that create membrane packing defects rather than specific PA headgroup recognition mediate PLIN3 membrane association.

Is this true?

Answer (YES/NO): NO